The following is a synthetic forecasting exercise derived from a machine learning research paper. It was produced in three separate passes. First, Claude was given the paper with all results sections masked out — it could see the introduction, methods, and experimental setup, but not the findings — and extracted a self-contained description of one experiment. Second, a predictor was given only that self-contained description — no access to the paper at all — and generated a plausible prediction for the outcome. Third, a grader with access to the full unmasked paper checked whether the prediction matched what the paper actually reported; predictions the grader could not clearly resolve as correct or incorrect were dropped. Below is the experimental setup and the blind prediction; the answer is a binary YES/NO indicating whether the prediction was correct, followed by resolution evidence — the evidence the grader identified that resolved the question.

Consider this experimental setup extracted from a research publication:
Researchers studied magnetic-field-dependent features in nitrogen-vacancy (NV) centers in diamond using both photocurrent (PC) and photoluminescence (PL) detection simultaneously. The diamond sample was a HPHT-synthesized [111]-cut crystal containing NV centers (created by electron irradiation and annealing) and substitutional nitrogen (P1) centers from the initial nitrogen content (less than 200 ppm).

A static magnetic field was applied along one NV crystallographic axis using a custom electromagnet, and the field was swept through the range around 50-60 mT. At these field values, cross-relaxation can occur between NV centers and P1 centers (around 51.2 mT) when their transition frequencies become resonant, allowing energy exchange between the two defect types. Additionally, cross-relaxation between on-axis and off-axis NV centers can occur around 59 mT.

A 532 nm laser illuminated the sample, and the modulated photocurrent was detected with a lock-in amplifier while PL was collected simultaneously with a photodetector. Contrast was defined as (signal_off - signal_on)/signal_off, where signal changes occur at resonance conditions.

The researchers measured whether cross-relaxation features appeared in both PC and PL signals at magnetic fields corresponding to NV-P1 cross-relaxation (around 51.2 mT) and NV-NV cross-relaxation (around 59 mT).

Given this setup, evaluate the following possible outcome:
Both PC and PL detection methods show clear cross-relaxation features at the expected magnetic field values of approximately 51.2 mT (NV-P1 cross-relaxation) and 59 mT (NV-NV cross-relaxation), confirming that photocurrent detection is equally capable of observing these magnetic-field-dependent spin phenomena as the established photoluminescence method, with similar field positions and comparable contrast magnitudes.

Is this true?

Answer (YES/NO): NO